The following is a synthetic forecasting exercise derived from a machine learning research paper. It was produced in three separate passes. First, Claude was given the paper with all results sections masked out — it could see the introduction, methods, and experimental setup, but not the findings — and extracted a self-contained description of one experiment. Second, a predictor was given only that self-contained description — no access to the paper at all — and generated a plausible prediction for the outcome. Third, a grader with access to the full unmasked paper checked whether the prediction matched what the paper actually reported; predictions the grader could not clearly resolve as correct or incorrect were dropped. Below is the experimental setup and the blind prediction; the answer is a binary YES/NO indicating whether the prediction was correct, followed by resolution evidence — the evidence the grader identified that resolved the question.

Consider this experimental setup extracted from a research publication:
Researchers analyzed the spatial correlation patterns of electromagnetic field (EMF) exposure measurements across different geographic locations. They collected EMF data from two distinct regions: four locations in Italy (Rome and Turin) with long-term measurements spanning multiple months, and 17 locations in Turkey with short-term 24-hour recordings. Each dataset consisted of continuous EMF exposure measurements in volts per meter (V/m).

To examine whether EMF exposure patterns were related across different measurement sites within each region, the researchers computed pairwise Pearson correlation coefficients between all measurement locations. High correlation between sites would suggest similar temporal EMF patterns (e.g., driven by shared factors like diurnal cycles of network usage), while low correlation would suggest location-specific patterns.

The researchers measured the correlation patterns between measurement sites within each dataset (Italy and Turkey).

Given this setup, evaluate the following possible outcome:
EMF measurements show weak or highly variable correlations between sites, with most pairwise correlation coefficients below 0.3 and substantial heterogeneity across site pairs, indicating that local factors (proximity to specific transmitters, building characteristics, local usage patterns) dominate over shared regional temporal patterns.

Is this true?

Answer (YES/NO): NO